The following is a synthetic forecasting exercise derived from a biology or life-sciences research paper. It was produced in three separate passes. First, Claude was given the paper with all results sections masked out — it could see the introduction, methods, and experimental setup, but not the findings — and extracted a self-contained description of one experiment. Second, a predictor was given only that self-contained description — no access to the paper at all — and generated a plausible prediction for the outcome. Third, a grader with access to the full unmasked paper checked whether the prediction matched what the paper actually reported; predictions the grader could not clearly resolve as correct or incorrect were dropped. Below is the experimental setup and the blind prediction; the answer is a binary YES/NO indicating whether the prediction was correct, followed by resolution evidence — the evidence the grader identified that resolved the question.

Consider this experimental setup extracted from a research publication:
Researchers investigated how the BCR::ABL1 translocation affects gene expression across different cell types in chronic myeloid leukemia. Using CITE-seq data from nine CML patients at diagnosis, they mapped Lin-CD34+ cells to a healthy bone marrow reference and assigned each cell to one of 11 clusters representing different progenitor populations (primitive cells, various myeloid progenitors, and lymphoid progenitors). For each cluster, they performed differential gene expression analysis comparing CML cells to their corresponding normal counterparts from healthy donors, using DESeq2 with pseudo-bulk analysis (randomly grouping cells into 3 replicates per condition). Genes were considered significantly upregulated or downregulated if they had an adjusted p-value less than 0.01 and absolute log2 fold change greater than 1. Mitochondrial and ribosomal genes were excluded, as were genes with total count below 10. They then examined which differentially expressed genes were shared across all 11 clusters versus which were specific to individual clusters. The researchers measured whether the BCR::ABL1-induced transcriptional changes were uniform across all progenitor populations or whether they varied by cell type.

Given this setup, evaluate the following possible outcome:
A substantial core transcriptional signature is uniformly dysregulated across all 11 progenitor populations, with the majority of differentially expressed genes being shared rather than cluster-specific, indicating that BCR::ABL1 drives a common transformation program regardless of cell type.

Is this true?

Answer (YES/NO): NO